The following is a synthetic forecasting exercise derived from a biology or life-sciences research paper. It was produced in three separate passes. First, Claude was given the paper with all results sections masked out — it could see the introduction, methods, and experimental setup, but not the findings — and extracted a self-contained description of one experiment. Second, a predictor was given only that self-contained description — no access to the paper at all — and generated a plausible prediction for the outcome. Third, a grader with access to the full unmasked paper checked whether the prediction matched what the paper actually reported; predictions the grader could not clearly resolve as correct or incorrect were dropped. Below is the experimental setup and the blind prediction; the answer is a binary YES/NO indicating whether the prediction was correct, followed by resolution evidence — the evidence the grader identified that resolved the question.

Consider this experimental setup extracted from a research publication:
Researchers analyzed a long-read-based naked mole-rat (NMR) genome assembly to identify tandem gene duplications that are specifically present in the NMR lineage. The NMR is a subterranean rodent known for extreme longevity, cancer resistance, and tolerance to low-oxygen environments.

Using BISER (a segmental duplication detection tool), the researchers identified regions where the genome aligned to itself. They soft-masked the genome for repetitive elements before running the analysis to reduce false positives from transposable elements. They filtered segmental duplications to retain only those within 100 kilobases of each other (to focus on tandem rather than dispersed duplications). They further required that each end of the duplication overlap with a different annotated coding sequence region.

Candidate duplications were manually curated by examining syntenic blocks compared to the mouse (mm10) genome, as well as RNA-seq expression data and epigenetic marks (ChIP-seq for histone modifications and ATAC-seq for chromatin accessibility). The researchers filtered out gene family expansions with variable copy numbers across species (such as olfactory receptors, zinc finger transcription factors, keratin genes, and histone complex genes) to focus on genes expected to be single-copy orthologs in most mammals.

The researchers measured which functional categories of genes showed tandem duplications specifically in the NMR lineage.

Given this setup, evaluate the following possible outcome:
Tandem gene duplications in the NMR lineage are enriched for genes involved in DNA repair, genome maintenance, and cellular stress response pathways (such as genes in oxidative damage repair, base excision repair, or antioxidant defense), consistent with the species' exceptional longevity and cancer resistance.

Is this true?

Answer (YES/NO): NO